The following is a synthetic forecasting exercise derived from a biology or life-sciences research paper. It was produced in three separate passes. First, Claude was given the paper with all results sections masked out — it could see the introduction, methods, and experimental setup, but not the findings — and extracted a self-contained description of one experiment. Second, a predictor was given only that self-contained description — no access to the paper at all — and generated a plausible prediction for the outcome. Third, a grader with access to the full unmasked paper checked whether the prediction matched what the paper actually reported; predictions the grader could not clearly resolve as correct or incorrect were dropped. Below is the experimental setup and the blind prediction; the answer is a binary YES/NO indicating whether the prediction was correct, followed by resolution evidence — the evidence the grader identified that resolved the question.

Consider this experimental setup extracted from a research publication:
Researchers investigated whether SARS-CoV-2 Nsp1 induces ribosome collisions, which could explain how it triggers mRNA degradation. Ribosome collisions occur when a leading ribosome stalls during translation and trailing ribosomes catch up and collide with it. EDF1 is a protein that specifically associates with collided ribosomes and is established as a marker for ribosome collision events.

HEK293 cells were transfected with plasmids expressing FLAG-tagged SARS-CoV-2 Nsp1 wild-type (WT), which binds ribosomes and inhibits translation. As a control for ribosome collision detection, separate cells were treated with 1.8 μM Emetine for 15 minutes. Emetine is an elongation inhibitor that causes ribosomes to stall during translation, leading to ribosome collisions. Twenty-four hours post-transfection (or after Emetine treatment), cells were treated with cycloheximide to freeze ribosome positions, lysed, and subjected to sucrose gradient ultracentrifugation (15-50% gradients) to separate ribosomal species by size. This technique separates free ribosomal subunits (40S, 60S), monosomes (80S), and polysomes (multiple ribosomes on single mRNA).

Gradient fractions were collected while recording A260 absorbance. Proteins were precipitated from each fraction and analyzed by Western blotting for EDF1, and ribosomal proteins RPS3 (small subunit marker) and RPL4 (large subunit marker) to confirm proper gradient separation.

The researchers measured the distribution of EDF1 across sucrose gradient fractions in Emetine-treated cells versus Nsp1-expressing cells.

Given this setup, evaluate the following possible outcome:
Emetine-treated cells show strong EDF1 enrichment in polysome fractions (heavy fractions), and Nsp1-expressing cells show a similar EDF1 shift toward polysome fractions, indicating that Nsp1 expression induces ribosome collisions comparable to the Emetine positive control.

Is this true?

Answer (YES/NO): NO